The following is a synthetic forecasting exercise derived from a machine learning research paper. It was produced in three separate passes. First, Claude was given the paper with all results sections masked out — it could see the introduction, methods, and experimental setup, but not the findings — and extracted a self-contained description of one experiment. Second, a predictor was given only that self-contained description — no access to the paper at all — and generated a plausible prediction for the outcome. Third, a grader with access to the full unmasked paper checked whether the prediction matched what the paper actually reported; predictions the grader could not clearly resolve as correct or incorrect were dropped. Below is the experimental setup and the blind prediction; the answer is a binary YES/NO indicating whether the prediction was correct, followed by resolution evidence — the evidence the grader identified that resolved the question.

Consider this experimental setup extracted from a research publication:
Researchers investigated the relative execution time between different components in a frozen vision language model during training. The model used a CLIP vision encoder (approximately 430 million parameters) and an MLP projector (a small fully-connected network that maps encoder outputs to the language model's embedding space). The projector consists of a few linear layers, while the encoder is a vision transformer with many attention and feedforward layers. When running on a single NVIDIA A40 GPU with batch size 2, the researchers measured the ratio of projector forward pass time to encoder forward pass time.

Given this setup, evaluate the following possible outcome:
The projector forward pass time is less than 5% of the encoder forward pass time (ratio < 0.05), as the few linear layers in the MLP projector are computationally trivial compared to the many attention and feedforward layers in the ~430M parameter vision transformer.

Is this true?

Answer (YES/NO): NO